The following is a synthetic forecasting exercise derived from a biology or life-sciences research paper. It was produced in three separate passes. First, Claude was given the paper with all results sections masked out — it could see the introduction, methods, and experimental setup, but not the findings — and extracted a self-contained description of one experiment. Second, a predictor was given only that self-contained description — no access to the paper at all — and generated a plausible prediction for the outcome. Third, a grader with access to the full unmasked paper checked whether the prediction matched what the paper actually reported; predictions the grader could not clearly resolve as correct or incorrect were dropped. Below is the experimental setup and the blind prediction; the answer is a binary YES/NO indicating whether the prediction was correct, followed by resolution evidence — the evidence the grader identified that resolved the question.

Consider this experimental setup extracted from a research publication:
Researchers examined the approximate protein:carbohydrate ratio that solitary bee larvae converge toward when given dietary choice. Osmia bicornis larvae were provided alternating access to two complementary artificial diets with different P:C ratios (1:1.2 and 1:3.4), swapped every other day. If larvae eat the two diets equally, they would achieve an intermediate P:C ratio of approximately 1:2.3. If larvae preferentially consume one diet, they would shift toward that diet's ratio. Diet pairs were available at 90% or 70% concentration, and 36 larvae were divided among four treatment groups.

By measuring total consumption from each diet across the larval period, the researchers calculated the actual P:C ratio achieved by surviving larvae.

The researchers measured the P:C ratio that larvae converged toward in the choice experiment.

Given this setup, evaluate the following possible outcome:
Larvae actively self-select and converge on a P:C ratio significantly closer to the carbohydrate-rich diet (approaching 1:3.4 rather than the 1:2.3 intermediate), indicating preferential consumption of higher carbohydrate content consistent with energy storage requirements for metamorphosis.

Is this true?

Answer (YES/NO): NO